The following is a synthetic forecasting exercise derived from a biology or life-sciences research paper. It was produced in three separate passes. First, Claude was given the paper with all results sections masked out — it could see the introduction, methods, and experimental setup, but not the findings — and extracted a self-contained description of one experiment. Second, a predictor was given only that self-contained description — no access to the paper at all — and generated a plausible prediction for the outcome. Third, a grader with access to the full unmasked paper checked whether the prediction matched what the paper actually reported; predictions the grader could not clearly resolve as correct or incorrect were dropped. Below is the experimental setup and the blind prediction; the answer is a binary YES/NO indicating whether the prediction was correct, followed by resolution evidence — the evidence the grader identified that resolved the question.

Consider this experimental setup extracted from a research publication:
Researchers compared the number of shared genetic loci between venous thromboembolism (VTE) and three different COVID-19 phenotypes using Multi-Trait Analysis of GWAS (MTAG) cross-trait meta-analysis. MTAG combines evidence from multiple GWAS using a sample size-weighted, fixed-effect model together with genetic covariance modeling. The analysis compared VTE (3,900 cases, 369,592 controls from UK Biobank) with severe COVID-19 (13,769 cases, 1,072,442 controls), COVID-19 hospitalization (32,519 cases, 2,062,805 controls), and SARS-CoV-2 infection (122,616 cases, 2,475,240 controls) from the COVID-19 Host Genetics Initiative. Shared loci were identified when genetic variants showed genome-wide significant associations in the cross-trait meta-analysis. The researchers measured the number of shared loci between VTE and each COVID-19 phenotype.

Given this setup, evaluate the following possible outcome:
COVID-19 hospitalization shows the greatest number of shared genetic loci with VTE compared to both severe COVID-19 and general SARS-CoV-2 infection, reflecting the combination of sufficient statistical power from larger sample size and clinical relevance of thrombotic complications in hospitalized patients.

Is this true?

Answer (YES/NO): YES